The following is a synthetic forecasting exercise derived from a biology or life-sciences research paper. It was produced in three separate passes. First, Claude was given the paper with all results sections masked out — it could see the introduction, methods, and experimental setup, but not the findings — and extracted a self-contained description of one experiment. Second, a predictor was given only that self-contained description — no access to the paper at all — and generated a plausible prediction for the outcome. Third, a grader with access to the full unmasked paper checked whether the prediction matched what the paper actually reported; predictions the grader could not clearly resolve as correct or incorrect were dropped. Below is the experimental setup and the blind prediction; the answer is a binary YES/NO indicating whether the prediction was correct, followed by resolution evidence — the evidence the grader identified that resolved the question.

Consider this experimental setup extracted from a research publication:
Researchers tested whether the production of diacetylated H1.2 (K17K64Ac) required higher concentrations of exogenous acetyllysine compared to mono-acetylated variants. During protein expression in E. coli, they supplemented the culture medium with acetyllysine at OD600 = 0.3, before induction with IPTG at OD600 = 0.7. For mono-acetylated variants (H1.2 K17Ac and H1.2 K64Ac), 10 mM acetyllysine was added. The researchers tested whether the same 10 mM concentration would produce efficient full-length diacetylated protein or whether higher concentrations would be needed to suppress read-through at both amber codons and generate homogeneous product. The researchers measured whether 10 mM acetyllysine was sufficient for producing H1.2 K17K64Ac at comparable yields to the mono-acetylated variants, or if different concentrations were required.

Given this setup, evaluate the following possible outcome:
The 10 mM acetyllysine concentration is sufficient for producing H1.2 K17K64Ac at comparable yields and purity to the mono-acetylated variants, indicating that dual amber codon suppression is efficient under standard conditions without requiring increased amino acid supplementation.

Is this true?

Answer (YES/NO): NO